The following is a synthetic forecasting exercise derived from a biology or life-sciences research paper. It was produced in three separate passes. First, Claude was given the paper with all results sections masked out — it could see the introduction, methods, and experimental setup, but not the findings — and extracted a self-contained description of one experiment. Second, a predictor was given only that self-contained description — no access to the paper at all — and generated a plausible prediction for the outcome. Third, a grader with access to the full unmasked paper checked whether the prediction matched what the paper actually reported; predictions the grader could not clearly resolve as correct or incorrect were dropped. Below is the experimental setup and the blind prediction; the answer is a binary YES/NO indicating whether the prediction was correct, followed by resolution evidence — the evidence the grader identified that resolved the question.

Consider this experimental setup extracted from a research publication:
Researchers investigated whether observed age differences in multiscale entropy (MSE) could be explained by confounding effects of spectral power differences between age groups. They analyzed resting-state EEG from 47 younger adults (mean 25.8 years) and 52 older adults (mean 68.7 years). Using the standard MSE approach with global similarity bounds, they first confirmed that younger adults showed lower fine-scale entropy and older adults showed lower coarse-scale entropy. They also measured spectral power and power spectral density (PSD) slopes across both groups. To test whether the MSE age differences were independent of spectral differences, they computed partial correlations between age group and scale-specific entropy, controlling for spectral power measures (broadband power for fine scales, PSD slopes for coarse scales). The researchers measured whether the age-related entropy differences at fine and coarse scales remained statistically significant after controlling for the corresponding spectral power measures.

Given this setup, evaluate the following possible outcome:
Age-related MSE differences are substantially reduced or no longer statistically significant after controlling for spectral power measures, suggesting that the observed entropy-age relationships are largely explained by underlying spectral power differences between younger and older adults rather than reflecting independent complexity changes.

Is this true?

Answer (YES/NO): YES